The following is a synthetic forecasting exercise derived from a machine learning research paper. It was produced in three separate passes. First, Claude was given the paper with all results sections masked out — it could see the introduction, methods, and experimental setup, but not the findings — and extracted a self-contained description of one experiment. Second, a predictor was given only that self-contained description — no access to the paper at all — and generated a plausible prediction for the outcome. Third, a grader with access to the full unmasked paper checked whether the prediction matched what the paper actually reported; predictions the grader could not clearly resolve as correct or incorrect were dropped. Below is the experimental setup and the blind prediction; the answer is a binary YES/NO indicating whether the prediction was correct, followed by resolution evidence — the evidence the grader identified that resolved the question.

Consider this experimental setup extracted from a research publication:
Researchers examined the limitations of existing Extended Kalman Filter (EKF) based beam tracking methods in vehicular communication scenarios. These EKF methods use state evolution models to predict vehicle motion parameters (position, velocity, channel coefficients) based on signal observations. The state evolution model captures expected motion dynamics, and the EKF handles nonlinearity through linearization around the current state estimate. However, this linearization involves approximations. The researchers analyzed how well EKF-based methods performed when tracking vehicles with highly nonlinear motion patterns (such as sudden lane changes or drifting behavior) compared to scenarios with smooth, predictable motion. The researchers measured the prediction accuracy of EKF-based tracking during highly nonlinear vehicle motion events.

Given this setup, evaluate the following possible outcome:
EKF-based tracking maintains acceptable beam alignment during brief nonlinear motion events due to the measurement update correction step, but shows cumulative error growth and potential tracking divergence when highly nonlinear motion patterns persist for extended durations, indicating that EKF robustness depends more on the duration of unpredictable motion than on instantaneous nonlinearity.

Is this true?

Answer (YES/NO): NO